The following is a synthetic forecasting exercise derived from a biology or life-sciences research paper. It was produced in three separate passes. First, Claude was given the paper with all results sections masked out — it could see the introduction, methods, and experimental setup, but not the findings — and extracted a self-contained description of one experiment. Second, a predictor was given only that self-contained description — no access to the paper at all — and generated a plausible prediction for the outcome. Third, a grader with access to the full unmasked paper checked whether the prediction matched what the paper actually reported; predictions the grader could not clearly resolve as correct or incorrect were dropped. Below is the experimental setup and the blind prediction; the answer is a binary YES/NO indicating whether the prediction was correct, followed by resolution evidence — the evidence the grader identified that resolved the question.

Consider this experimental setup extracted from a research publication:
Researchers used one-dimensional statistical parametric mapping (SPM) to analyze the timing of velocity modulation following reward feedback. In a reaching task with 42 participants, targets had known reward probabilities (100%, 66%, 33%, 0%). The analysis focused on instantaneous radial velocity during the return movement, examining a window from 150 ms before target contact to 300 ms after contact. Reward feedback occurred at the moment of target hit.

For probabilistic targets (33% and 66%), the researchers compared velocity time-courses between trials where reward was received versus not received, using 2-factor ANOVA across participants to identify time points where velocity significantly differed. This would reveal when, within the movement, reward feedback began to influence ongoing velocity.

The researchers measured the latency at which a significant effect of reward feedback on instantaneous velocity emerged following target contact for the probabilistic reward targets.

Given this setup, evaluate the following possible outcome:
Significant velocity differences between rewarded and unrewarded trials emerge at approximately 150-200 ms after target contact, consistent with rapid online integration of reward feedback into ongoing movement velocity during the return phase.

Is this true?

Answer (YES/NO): NO